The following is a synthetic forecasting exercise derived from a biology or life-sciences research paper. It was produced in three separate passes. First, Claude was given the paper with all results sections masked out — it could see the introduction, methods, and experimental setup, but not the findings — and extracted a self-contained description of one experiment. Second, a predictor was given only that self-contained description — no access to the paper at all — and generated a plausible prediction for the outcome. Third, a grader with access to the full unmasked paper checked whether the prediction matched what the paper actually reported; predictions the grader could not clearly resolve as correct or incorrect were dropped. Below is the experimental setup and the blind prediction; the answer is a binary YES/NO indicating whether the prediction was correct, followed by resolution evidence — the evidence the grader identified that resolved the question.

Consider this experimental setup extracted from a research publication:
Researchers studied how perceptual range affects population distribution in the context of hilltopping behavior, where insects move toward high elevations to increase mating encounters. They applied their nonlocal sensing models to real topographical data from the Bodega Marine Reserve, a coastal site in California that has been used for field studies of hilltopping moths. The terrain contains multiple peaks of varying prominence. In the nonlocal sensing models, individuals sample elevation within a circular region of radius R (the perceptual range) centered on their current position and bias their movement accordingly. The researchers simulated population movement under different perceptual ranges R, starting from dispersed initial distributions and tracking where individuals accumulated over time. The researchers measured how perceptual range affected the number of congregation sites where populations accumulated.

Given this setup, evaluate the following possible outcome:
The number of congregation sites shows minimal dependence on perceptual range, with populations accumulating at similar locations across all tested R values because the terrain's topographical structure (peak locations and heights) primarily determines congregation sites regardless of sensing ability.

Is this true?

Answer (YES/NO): NO